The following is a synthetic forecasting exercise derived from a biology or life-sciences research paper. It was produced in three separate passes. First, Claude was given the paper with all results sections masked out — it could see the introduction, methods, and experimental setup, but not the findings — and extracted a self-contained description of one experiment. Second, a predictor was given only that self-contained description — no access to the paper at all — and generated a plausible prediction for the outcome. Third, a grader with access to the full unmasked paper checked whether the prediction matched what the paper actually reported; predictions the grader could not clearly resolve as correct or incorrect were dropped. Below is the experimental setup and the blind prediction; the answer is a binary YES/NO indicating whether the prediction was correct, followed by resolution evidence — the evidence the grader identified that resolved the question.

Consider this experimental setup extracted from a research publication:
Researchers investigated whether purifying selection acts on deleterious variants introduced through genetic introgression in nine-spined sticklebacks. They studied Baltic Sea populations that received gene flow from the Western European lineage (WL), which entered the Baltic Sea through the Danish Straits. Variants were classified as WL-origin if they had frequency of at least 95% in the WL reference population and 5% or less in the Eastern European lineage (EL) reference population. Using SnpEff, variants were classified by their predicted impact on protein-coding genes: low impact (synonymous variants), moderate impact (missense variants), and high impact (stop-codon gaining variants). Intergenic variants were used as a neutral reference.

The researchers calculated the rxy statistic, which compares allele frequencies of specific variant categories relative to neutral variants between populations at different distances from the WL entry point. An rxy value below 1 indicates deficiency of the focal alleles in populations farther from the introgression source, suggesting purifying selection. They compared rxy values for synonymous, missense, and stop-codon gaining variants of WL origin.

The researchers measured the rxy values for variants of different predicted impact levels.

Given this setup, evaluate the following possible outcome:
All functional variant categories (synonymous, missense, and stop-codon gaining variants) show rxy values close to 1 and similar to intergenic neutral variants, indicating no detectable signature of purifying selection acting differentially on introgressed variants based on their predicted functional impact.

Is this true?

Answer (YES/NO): NO